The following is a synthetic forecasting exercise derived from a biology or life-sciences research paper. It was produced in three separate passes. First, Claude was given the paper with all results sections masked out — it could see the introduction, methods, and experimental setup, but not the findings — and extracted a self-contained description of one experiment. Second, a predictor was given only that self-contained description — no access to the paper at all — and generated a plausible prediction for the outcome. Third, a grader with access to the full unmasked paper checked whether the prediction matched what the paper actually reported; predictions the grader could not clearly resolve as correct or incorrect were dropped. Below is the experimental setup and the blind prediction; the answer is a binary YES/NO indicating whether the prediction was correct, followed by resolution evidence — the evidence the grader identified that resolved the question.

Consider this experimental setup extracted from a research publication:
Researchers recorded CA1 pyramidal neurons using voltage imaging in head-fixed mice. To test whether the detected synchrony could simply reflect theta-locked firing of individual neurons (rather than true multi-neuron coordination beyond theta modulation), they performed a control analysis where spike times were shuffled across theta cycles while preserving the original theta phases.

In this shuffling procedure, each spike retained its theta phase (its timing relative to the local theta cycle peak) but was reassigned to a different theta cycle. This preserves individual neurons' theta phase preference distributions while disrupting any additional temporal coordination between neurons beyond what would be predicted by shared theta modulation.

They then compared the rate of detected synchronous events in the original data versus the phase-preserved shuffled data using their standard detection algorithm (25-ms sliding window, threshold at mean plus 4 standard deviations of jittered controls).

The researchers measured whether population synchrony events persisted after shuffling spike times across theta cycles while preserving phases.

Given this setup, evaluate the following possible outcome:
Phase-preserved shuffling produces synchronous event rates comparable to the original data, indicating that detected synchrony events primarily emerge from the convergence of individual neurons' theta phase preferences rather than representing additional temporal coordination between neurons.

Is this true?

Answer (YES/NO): NO